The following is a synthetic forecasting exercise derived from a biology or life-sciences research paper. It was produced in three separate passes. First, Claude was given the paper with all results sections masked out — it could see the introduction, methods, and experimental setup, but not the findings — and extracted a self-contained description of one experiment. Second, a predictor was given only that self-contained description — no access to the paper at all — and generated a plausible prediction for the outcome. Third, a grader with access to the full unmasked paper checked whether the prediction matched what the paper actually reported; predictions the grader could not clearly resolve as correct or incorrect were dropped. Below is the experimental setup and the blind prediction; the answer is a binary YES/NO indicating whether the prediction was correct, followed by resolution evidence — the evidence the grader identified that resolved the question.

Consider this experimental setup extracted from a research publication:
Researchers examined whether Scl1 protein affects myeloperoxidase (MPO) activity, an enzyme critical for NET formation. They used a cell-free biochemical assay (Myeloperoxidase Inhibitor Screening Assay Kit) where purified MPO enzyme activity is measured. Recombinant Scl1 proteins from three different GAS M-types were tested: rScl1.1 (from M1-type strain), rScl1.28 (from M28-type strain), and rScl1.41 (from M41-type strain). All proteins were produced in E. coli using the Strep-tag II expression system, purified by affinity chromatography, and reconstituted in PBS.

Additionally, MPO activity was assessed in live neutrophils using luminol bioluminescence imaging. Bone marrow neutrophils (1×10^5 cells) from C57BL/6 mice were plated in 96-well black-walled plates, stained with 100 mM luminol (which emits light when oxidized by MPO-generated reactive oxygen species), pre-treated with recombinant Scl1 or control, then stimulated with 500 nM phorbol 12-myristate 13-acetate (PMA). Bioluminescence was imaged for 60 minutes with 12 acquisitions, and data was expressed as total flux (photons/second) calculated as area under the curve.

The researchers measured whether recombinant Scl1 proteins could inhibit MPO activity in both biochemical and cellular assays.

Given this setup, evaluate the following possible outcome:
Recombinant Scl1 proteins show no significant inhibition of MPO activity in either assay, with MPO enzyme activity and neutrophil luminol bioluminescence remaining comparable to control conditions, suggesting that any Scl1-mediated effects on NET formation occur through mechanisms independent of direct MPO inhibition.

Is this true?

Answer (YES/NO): NO